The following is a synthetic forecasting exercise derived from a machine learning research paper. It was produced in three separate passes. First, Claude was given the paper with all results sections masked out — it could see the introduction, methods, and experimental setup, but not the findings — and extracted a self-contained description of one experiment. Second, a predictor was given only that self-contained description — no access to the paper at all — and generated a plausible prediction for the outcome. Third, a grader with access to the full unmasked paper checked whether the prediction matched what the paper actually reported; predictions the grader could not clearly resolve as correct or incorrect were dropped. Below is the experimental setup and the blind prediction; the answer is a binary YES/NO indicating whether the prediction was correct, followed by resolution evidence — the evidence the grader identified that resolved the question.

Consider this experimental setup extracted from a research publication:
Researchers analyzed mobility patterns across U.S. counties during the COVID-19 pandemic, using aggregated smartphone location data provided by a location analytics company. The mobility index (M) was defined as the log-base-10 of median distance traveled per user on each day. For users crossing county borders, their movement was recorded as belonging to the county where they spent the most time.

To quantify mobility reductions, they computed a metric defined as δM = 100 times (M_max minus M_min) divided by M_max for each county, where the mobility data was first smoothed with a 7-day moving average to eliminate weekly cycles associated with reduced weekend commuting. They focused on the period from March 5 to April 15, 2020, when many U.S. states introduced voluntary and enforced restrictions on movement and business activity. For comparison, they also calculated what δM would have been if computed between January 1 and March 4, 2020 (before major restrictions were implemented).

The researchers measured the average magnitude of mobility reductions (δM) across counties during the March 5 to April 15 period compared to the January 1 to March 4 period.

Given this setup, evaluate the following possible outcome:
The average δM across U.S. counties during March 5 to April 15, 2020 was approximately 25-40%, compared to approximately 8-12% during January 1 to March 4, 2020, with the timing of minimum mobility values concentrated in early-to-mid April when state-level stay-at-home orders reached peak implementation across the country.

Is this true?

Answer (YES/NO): NO